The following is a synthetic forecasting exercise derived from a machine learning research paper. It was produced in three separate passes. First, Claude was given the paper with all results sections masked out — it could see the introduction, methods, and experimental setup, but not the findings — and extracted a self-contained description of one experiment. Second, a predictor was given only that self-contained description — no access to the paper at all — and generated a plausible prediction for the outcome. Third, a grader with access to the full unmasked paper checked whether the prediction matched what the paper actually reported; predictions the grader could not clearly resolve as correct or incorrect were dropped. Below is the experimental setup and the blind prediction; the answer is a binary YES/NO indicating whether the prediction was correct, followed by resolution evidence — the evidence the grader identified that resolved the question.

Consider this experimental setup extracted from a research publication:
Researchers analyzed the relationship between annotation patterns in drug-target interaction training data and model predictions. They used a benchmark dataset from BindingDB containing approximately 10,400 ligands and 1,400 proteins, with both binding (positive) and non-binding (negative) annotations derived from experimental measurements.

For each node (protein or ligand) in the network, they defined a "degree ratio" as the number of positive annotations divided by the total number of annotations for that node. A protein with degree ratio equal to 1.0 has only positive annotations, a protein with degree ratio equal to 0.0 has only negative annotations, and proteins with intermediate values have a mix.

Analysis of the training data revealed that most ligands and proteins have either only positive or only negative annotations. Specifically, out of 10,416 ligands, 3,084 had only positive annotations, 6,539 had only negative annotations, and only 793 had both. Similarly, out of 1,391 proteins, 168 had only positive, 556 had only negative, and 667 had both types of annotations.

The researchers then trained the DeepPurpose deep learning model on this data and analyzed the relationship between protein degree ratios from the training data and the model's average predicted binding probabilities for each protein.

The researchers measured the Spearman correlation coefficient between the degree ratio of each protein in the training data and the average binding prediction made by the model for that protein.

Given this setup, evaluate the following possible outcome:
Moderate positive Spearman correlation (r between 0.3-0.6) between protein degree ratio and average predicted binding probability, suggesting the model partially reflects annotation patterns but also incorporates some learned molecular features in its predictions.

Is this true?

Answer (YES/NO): NO